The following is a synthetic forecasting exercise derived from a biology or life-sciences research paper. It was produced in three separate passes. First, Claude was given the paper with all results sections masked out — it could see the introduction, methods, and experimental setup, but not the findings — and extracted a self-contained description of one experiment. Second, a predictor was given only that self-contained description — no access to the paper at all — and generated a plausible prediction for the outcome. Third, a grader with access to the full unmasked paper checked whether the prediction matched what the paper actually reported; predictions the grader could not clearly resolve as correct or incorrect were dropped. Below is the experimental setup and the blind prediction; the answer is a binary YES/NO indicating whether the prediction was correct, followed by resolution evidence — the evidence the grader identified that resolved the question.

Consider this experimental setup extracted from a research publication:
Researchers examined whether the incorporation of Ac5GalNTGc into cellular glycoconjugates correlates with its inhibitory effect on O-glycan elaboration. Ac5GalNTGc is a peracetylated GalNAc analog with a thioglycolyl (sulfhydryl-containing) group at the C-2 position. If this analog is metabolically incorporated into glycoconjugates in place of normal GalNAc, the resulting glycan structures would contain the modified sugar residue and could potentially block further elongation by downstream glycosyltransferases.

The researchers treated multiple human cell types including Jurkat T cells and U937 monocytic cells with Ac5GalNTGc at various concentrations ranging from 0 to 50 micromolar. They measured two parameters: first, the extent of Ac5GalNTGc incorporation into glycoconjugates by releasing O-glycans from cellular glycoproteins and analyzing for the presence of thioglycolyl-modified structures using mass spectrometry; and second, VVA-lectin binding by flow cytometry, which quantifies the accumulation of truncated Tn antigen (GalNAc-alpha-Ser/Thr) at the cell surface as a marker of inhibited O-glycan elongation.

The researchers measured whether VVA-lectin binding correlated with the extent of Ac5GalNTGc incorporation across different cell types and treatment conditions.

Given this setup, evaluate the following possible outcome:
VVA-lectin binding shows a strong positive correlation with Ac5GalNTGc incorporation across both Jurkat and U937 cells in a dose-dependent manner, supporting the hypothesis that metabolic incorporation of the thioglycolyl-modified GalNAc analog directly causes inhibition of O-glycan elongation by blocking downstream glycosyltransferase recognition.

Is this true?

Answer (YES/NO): NO